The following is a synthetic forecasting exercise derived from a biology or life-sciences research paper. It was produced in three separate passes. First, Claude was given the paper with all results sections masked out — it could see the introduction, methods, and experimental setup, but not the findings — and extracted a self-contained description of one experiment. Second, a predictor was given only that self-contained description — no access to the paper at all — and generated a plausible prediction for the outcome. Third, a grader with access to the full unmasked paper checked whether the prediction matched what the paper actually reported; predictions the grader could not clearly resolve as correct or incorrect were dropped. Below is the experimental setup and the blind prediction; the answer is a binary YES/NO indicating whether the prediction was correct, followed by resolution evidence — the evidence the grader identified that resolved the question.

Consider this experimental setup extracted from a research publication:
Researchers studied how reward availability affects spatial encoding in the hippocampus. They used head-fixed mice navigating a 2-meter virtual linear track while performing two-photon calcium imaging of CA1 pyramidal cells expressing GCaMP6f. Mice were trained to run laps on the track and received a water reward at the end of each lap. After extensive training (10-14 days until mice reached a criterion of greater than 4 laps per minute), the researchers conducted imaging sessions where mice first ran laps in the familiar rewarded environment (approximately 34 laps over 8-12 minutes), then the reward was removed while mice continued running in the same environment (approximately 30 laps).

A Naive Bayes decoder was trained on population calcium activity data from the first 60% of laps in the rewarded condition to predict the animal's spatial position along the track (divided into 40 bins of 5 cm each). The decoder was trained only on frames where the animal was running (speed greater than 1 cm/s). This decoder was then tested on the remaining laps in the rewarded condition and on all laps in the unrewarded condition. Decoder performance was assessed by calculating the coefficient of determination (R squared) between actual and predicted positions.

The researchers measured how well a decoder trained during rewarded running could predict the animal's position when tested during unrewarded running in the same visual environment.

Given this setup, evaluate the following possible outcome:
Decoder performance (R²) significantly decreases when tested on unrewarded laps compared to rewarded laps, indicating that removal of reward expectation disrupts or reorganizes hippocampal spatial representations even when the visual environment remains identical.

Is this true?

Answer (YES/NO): YES